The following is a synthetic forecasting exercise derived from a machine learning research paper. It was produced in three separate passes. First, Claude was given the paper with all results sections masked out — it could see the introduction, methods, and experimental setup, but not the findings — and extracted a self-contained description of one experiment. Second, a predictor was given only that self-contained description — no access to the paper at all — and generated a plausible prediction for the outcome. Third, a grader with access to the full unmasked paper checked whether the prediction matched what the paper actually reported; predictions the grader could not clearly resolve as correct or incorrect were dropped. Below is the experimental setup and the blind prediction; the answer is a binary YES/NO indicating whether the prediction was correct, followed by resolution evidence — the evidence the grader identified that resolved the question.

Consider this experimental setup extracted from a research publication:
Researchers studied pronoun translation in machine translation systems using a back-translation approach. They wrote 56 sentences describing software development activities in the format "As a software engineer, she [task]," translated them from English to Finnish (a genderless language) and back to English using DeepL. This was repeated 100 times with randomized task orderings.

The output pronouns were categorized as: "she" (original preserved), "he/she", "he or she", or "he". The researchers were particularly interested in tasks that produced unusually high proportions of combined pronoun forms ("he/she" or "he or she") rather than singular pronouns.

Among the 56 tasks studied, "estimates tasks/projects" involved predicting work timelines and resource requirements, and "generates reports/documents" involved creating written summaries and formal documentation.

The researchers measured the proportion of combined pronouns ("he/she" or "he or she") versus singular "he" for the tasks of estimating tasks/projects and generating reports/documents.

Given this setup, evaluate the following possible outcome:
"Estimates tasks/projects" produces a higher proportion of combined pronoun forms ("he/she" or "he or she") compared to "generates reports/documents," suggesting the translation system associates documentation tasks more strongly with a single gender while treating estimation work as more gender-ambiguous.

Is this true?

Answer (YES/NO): YES